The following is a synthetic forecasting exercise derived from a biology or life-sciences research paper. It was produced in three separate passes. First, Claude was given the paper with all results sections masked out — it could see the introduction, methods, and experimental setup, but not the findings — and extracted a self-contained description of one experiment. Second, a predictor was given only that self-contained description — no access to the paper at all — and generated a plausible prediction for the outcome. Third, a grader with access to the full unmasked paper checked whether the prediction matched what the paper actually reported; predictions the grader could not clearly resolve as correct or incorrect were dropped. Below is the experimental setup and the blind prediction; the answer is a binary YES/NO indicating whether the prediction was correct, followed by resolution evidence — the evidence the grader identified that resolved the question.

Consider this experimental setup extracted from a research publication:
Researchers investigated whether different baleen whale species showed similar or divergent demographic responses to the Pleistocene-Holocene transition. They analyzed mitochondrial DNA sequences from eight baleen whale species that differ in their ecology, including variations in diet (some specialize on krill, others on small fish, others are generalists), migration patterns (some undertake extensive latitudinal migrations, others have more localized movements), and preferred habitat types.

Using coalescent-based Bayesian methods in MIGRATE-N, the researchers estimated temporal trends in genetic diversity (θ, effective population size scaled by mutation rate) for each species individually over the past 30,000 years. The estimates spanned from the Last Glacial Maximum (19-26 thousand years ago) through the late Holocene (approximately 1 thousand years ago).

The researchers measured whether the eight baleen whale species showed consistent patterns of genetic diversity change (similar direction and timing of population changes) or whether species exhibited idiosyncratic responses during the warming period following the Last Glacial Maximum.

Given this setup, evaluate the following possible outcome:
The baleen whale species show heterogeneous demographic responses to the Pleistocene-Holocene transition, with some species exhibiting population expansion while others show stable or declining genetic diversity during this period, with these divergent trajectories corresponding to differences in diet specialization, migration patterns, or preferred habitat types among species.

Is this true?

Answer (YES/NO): YES